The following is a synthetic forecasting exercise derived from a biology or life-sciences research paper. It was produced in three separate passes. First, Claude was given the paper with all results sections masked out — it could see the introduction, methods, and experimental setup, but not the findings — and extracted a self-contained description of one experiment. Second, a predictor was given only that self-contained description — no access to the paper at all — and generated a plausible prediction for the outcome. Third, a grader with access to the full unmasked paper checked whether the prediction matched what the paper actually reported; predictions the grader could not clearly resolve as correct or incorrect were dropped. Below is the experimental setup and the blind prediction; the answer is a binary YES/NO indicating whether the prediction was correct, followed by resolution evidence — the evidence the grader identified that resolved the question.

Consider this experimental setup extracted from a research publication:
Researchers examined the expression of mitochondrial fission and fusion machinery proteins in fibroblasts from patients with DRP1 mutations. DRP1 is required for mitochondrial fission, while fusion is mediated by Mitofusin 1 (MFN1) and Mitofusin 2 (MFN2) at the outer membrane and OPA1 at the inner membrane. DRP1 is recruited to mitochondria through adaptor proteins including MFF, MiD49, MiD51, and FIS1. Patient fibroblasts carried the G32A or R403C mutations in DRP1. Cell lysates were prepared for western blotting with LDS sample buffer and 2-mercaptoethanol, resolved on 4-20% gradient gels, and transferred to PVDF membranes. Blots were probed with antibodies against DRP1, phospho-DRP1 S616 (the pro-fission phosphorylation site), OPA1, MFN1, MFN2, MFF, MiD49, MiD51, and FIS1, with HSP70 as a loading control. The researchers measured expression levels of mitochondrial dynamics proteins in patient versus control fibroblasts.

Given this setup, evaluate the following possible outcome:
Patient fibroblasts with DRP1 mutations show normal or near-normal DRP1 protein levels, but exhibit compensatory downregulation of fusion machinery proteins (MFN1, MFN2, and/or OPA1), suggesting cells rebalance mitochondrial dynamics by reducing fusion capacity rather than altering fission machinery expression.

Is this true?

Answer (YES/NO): YES